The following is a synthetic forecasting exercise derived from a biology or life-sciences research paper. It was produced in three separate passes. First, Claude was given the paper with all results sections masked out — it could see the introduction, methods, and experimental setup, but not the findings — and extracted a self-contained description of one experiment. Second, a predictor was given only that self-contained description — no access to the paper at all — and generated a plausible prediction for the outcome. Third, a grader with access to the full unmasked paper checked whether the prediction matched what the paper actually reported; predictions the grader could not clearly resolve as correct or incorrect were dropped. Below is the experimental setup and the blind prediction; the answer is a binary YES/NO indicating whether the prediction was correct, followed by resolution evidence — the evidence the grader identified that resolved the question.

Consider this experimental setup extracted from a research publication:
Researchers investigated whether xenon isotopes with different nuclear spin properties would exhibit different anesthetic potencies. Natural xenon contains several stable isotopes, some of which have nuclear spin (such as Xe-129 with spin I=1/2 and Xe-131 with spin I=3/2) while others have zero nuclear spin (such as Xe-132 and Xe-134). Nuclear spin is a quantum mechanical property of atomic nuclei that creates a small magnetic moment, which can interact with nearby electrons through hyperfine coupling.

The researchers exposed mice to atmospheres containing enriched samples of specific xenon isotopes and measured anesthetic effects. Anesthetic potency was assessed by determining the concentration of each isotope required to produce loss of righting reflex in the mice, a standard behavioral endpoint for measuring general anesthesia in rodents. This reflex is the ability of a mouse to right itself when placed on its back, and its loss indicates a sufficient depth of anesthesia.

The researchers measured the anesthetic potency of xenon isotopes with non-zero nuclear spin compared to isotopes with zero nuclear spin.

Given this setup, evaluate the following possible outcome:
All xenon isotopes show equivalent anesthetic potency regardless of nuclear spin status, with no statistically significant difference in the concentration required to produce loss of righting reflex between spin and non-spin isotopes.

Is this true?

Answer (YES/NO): NO